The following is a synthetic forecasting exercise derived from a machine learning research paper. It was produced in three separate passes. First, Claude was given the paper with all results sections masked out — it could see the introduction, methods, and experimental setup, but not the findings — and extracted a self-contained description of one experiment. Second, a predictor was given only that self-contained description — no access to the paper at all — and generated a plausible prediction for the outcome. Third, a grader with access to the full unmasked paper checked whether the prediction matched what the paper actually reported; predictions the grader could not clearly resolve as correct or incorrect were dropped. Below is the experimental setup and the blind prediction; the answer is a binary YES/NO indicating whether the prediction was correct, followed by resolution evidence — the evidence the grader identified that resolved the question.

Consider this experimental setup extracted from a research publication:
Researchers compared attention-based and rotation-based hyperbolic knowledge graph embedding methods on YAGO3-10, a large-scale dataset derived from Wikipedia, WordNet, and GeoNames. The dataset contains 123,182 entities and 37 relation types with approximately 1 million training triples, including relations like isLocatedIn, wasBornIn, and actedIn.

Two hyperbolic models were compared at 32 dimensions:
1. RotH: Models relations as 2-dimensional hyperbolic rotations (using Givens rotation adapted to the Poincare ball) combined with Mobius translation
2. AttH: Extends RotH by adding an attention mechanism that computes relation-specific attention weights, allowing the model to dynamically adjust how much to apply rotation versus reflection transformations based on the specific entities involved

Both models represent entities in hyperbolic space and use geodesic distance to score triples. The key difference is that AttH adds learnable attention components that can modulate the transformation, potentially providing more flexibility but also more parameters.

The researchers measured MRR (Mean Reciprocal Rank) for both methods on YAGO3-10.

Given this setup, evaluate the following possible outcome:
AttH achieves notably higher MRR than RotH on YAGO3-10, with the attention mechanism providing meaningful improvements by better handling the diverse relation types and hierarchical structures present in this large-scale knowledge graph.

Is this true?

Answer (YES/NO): NO